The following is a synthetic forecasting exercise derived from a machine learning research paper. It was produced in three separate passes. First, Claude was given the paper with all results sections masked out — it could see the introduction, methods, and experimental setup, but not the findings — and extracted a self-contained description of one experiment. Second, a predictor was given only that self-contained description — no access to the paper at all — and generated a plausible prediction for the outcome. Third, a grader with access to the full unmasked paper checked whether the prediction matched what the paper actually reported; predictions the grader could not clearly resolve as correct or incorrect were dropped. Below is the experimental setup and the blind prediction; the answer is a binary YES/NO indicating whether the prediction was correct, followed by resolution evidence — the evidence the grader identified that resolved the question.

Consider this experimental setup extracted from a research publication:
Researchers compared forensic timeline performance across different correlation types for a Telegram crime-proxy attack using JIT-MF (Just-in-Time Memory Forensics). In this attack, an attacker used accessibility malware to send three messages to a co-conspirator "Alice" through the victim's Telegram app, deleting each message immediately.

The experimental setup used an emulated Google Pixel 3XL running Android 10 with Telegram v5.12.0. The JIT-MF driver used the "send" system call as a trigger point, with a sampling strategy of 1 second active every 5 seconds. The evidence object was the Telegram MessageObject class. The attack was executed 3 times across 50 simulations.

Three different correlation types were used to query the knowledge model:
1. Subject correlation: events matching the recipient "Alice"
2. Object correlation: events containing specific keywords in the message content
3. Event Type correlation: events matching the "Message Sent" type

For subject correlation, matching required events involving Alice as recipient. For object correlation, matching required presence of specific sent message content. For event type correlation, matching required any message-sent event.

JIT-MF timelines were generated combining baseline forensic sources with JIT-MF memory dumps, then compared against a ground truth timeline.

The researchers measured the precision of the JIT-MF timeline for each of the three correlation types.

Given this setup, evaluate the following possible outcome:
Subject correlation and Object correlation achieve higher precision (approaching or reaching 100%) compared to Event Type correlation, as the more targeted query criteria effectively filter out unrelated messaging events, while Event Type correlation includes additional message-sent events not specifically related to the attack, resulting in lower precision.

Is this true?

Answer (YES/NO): NO